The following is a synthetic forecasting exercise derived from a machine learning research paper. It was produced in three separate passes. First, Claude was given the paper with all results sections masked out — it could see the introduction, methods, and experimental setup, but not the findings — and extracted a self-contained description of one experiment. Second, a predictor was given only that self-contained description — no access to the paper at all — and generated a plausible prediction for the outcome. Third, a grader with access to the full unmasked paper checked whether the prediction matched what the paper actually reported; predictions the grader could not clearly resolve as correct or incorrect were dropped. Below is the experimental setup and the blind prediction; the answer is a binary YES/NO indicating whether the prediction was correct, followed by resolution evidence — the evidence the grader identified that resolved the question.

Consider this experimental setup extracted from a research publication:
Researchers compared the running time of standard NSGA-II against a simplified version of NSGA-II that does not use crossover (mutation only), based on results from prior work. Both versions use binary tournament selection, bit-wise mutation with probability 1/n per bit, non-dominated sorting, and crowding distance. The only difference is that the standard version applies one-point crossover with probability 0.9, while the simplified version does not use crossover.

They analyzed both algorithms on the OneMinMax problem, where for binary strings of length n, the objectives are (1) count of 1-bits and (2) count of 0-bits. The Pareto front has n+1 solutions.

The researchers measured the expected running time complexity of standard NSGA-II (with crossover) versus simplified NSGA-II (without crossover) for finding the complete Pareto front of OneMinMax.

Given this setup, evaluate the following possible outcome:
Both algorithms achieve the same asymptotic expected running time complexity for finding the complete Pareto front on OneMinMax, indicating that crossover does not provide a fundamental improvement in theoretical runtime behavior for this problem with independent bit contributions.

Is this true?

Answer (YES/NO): YES